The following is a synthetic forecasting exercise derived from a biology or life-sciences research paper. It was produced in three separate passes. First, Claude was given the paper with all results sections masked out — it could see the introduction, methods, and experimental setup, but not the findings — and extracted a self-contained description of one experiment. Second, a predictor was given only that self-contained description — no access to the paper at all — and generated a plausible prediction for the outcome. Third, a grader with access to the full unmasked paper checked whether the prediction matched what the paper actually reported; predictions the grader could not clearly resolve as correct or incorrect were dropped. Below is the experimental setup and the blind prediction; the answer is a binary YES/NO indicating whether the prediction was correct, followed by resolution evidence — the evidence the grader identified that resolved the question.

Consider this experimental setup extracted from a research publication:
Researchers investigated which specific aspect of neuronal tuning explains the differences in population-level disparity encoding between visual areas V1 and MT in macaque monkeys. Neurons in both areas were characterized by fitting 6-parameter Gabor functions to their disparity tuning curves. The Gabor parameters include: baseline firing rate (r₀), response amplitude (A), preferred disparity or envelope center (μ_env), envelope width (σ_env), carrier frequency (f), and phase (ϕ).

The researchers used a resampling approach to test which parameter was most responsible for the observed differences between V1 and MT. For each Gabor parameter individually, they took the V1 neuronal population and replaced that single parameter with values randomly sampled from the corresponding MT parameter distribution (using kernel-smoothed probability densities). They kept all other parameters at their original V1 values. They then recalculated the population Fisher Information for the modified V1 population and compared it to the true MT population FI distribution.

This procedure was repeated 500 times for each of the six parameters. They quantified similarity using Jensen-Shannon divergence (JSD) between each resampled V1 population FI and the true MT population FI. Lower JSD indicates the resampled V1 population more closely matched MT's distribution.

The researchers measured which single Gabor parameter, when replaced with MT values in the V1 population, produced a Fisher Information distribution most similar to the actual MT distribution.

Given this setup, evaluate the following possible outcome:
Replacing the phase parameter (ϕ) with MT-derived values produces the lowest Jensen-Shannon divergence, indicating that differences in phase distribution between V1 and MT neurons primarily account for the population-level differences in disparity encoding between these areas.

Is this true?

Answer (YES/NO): NO